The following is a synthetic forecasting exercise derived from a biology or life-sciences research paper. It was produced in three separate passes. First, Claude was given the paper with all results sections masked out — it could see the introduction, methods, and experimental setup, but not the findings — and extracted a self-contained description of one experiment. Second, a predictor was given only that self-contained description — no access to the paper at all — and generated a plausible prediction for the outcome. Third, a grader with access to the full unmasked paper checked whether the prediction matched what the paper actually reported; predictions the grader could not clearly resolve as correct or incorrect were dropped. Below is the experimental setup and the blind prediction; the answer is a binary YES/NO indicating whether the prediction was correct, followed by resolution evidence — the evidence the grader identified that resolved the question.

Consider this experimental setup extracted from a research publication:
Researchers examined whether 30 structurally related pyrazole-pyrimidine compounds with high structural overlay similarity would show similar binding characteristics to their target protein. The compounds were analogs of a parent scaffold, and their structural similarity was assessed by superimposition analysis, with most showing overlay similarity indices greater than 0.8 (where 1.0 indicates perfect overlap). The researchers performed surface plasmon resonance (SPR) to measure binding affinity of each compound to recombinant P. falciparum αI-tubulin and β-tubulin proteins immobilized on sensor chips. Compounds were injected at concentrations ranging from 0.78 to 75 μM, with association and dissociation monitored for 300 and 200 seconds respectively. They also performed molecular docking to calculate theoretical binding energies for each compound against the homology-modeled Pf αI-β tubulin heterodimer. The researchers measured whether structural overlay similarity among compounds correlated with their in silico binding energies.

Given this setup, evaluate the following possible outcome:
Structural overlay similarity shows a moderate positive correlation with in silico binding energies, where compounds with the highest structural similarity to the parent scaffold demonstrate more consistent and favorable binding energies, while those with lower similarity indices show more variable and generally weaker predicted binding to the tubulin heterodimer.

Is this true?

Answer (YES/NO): NO